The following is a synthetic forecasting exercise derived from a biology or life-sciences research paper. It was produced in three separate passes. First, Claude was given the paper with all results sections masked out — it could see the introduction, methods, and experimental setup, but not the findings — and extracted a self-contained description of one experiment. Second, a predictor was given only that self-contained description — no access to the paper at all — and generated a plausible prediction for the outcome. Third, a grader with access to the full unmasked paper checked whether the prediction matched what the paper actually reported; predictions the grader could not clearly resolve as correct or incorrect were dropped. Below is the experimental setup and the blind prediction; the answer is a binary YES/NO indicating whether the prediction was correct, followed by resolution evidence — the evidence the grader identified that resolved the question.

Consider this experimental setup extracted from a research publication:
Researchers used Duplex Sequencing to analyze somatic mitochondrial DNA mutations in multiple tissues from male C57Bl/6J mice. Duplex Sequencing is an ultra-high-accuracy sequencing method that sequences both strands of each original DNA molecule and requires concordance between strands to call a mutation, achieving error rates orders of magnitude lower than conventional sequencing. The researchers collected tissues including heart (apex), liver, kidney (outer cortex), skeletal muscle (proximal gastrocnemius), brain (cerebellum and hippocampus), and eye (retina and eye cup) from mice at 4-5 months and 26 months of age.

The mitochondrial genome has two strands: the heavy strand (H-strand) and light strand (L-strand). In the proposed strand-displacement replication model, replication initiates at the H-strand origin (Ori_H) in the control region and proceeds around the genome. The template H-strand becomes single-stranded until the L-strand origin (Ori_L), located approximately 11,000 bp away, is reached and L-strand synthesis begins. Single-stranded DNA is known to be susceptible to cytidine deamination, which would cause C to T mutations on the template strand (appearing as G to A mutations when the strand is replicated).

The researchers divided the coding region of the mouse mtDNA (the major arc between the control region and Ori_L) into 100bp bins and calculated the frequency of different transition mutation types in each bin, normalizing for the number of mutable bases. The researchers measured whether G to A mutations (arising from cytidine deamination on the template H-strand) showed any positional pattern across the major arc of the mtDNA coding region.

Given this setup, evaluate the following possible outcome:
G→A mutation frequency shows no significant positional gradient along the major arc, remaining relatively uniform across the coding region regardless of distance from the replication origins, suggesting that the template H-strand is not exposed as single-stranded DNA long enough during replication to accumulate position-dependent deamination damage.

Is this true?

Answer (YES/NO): NO